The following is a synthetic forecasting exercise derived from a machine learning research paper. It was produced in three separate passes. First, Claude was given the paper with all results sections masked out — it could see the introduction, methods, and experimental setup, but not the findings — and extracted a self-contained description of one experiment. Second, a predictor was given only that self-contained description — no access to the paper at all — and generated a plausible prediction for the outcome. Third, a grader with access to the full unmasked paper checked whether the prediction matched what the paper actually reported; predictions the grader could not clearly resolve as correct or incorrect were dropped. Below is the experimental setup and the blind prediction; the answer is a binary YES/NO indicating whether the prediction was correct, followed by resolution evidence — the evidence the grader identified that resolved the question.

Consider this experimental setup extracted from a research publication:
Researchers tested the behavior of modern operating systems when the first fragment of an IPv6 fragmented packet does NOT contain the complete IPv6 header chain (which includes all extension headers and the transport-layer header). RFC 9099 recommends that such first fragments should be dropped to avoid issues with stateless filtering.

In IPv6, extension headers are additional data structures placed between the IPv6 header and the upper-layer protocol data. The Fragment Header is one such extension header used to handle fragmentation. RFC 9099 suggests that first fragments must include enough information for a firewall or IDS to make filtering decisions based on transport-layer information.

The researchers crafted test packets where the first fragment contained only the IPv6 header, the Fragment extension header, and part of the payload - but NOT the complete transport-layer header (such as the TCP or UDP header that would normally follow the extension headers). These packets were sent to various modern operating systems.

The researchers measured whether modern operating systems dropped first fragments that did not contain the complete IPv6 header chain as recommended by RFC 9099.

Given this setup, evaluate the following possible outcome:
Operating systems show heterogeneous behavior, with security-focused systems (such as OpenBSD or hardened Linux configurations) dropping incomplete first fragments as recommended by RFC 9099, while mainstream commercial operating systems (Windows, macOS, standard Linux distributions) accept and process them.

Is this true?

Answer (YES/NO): NO